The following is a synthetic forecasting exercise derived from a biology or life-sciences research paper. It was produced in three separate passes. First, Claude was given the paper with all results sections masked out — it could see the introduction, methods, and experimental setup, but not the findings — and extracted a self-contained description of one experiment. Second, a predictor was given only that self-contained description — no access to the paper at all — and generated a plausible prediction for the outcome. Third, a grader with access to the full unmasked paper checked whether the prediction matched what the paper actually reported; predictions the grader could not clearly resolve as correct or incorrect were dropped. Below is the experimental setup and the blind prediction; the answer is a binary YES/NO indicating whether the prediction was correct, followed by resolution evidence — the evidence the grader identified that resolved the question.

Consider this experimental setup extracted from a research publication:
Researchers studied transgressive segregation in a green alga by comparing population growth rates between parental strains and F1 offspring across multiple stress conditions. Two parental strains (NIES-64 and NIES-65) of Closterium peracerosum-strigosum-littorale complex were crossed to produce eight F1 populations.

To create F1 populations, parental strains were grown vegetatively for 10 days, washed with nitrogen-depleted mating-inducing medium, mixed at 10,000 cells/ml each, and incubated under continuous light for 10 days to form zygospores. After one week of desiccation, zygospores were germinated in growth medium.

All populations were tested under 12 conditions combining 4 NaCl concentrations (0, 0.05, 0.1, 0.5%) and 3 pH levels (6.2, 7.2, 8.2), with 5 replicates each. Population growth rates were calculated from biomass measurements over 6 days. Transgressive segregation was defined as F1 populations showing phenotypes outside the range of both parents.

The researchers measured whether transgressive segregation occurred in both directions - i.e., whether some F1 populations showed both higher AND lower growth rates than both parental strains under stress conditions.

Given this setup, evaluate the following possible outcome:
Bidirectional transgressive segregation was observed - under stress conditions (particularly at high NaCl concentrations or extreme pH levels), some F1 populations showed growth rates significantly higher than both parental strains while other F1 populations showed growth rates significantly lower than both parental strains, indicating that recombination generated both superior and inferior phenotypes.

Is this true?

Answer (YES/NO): YES